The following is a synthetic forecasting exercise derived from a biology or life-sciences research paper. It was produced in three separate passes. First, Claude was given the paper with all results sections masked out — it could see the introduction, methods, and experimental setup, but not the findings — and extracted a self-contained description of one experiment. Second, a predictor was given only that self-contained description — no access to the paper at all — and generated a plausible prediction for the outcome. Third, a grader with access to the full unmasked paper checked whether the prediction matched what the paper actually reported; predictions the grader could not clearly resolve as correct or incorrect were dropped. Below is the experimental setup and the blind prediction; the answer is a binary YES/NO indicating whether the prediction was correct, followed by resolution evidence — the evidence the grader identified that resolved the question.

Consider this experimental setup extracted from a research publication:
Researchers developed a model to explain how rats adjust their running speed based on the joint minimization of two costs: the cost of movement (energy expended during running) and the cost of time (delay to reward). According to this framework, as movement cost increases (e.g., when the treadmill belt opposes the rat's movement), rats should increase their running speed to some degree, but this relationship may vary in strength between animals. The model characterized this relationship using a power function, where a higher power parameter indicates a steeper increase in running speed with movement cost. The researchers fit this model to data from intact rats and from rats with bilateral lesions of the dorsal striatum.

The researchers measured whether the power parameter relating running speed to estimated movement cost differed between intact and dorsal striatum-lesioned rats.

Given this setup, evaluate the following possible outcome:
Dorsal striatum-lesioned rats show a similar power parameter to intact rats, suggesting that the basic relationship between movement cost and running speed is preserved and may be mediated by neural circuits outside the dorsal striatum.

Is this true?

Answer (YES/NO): NO